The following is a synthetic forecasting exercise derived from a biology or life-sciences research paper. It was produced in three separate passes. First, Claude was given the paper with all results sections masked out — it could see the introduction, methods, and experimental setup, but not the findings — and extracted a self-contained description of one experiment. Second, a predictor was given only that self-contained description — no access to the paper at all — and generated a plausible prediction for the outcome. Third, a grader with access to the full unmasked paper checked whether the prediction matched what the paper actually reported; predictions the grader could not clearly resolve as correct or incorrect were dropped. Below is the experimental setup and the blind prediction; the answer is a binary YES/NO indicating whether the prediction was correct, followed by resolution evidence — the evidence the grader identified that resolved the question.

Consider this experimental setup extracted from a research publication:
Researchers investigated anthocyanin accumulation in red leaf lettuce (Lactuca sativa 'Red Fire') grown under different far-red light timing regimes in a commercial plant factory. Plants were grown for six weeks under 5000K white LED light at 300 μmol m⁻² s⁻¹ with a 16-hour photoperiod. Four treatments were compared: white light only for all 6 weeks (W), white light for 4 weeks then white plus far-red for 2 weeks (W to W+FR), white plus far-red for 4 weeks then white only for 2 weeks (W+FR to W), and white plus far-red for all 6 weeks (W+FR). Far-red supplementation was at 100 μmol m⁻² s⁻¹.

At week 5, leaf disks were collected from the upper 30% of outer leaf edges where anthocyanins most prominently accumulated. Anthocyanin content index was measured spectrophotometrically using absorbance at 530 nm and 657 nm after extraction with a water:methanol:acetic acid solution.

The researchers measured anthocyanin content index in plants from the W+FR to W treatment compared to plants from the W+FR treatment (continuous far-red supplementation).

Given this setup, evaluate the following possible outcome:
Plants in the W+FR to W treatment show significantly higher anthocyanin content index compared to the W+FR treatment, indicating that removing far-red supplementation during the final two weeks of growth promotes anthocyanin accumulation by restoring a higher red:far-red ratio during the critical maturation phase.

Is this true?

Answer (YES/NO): YES